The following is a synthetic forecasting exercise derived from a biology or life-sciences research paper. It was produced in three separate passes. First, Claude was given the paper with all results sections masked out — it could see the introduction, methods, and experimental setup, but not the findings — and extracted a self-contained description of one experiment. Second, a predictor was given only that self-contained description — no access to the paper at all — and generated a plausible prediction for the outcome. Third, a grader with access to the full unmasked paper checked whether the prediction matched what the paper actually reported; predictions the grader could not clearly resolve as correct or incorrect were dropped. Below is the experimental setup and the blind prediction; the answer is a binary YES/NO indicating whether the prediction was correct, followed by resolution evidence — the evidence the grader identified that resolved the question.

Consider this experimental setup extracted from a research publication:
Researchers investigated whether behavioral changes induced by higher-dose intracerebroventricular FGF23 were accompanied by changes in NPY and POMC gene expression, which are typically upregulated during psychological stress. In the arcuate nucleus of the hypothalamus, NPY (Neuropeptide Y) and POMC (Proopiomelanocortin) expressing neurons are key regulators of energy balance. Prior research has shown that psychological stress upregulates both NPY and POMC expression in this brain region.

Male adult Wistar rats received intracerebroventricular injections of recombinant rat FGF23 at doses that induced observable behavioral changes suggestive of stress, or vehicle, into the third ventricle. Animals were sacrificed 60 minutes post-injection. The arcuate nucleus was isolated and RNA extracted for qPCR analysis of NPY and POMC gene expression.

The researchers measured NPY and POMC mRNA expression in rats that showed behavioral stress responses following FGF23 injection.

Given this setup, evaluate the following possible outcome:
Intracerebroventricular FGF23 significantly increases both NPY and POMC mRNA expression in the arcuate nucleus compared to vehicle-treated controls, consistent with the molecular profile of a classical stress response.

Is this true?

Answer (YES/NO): NO